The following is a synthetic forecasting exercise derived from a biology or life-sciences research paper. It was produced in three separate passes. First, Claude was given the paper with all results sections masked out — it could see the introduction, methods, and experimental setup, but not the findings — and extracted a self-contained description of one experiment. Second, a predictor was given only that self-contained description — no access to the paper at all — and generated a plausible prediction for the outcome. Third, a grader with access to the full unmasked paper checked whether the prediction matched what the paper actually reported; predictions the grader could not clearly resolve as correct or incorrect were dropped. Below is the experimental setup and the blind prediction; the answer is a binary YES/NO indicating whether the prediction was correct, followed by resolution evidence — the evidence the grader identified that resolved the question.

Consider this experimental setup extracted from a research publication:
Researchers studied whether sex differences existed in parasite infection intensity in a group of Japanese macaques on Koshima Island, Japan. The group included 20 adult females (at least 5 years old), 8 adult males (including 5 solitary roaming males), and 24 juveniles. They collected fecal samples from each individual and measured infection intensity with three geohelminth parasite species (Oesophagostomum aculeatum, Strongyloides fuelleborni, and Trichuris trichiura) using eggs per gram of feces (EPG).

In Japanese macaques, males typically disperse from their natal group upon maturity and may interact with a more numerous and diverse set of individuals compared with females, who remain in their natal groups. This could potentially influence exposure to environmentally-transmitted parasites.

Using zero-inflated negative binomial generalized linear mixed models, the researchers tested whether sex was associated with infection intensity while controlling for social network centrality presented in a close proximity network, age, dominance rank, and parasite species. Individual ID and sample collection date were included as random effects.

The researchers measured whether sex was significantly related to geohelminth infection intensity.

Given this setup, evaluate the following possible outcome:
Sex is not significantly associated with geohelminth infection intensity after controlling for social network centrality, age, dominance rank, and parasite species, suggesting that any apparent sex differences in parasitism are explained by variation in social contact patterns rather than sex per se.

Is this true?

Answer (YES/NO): YES